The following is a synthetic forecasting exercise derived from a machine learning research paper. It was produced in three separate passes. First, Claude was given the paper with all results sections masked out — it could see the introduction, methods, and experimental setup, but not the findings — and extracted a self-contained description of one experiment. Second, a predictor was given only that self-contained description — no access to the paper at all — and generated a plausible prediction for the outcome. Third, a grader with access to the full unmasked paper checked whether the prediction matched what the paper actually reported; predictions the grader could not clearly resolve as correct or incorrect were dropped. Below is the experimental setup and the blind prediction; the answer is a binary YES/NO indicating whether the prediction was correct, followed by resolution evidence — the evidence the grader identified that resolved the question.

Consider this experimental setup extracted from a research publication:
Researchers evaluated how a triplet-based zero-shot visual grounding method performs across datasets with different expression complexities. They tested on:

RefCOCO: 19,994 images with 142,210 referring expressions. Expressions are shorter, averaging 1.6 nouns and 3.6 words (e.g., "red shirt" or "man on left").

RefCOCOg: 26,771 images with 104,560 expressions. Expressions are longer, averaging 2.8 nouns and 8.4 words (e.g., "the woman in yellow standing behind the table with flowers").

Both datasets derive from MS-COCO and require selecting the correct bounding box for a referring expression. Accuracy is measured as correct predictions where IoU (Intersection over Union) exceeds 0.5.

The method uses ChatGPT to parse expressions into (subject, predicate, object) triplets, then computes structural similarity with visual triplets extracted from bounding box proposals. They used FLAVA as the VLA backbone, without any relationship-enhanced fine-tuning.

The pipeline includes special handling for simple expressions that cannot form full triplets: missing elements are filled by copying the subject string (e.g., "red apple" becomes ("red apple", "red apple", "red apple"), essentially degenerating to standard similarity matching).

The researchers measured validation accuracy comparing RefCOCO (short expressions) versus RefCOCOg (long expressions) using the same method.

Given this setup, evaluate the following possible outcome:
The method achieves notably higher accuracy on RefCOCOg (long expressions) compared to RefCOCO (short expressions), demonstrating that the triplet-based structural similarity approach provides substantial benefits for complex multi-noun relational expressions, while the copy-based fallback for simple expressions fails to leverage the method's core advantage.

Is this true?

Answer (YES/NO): YES